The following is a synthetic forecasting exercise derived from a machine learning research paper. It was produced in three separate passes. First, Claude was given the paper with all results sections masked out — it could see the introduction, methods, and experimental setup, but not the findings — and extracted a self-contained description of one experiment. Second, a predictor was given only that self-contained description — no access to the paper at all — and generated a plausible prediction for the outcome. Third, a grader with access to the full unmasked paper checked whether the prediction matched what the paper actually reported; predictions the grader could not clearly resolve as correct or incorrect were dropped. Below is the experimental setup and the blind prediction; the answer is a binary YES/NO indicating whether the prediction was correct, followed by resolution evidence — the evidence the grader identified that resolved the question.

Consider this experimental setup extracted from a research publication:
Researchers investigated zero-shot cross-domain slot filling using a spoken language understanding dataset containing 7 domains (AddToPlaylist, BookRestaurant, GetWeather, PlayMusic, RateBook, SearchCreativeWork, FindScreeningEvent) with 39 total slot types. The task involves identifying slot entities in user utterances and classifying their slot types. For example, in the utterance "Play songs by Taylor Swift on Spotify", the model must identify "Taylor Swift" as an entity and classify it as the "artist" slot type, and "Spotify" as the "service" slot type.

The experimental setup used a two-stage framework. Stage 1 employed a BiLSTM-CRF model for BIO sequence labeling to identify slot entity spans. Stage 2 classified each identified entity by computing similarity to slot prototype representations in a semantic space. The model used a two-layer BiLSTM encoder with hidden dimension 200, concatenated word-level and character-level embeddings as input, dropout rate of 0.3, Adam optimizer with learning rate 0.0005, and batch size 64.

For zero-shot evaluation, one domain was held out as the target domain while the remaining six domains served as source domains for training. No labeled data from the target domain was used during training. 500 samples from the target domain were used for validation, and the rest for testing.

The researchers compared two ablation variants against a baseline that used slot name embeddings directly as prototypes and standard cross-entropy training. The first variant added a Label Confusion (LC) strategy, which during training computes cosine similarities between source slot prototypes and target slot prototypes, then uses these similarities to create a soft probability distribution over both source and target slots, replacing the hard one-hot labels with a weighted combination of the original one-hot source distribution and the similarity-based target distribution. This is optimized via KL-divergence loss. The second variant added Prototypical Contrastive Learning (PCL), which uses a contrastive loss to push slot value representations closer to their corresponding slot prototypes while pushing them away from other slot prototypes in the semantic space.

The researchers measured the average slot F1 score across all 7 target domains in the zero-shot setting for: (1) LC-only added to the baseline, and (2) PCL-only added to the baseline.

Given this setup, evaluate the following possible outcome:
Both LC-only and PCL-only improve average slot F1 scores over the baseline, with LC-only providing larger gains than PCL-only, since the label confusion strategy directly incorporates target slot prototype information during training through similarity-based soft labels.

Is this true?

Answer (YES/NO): NO